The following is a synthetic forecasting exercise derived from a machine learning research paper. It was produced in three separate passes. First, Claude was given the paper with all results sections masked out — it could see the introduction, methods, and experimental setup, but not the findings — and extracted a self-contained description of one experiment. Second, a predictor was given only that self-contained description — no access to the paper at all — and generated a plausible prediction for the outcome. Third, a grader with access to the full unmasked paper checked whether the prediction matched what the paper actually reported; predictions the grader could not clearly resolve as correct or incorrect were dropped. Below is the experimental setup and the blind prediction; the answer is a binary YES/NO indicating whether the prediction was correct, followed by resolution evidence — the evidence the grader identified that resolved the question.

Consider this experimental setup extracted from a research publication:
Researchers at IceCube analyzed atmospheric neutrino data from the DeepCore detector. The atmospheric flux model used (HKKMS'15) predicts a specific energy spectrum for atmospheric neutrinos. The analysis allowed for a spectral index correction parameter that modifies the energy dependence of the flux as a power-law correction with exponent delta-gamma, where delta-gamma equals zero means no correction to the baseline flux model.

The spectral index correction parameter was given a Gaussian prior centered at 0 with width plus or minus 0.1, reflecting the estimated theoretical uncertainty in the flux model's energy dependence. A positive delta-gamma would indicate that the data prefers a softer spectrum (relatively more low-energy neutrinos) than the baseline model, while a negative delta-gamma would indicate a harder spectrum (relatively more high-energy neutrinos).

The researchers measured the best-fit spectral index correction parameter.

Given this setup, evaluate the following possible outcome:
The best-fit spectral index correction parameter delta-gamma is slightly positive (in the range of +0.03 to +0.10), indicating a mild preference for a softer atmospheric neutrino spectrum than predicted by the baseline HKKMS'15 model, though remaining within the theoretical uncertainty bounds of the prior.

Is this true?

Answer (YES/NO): NO